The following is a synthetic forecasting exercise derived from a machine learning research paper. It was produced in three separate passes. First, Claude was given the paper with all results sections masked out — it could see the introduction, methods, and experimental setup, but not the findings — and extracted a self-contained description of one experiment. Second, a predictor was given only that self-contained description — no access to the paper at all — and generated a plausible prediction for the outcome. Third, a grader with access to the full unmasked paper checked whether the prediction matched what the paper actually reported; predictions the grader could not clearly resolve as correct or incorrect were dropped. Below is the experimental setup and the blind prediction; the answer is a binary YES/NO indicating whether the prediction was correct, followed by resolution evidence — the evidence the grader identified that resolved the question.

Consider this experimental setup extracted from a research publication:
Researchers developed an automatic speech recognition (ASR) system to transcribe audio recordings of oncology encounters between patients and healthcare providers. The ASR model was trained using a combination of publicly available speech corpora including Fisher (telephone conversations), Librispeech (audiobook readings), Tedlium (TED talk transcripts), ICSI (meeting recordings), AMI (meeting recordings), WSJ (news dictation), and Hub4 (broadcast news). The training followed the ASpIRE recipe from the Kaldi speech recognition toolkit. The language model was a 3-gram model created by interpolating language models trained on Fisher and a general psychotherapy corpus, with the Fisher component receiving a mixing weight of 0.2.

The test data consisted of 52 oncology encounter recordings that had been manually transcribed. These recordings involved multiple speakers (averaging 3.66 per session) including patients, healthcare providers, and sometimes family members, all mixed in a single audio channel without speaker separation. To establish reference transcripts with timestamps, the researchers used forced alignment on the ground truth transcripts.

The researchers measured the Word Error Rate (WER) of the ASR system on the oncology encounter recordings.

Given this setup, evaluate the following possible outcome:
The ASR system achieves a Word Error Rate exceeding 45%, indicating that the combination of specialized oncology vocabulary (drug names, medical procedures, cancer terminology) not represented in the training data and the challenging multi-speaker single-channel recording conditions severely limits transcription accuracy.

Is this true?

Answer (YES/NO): YES